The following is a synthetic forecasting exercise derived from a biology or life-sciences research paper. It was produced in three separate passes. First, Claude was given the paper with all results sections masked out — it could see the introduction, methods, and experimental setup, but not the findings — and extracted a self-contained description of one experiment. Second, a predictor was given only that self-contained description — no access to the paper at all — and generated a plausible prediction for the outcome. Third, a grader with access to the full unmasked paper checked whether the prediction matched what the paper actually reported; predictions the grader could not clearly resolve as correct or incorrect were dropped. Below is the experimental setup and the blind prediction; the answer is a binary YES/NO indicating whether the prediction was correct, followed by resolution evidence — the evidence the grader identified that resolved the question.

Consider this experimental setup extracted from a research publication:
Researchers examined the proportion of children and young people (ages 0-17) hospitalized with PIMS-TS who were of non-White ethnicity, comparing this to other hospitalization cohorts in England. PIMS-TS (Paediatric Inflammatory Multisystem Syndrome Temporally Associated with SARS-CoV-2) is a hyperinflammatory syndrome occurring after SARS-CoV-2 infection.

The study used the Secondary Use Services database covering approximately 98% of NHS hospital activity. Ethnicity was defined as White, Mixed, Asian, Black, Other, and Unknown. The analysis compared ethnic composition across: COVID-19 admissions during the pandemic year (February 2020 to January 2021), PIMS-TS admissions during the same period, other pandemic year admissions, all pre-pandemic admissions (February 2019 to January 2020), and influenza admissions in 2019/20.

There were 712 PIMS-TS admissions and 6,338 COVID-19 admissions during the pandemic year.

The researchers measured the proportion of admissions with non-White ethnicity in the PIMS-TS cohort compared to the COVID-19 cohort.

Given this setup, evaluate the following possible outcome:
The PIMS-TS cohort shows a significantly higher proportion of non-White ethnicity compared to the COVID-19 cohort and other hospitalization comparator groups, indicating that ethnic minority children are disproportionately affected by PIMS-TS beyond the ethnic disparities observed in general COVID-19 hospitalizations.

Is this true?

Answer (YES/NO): YES